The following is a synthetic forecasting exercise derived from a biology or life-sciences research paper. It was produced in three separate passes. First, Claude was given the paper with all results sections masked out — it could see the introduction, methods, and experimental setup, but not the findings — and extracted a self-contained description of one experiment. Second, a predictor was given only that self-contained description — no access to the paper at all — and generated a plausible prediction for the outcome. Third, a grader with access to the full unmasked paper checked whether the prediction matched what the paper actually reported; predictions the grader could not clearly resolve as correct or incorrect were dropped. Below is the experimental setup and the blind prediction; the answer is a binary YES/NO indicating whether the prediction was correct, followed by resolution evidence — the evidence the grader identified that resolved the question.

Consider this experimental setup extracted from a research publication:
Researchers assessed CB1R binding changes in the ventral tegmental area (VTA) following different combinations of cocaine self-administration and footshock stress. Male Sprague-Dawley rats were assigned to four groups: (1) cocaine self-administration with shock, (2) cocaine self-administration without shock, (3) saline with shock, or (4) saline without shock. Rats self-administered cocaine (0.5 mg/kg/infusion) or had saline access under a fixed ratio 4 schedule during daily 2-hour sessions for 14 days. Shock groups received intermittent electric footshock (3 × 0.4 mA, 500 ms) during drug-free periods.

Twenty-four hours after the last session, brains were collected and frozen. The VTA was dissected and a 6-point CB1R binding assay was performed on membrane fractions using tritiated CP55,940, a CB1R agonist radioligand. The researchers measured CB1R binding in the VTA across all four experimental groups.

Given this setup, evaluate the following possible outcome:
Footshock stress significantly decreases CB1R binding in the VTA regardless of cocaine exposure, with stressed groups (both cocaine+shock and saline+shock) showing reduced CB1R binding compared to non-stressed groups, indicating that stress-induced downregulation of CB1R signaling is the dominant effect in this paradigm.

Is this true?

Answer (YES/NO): NO